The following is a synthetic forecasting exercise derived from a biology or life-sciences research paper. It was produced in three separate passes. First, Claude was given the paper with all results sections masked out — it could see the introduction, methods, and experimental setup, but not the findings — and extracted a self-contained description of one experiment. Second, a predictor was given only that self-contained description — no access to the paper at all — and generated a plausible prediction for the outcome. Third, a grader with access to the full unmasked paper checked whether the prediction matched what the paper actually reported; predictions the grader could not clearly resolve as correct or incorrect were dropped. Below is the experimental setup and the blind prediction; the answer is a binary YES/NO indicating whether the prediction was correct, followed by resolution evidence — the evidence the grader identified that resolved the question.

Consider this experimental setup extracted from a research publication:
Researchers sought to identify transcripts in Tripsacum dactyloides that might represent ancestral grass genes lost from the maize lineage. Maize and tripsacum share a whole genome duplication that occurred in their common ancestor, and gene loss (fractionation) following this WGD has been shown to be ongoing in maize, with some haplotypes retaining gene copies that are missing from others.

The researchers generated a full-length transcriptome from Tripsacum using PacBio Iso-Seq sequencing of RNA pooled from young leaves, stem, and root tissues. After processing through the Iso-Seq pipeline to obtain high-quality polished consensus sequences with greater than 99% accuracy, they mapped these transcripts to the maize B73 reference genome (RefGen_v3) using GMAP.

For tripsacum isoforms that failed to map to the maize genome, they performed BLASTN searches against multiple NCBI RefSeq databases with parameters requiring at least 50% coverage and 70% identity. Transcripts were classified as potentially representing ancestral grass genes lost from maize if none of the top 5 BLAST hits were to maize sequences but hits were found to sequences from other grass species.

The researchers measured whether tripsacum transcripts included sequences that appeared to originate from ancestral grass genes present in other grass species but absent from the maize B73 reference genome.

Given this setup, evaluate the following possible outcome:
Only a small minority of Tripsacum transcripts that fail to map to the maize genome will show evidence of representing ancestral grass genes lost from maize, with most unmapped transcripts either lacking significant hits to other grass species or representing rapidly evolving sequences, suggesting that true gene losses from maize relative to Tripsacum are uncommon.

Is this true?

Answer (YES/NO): NO